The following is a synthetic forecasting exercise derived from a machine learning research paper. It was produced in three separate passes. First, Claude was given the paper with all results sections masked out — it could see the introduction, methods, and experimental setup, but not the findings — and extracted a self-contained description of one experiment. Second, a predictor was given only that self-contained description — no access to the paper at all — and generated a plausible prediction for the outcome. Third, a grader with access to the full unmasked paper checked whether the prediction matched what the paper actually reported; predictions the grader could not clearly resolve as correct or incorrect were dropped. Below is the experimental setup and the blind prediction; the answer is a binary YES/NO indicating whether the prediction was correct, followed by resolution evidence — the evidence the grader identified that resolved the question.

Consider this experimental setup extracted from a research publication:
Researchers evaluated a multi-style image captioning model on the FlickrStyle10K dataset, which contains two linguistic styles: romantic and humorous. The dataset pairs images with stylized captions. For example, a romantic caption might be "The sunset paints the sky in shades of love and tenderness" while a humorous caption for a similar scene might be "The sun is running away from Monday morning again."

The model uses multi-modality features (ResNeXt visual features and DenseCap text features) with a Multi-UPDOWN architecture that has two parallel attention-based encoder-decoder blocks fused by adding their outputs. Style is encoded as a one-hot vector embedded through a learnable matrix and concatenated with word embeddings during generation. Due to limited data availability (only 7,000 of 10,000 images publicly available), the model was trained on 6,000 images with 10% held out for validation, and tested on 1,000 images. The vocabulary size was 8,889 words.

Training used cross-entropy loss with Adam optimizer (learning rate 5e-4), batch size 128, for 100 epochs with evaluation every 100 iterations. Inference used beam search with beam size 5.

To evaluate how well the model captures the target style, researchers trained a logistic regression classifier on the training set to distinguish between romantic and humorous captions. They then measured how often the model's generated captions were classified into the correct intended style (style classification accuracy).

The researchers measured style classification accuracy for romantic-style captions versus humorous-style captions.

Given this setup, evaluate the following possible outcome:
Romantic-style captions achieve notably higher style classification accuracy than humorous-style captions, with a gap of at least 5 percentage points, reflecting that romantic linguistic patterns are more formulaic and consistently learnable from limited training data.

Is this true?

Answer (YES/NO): NO